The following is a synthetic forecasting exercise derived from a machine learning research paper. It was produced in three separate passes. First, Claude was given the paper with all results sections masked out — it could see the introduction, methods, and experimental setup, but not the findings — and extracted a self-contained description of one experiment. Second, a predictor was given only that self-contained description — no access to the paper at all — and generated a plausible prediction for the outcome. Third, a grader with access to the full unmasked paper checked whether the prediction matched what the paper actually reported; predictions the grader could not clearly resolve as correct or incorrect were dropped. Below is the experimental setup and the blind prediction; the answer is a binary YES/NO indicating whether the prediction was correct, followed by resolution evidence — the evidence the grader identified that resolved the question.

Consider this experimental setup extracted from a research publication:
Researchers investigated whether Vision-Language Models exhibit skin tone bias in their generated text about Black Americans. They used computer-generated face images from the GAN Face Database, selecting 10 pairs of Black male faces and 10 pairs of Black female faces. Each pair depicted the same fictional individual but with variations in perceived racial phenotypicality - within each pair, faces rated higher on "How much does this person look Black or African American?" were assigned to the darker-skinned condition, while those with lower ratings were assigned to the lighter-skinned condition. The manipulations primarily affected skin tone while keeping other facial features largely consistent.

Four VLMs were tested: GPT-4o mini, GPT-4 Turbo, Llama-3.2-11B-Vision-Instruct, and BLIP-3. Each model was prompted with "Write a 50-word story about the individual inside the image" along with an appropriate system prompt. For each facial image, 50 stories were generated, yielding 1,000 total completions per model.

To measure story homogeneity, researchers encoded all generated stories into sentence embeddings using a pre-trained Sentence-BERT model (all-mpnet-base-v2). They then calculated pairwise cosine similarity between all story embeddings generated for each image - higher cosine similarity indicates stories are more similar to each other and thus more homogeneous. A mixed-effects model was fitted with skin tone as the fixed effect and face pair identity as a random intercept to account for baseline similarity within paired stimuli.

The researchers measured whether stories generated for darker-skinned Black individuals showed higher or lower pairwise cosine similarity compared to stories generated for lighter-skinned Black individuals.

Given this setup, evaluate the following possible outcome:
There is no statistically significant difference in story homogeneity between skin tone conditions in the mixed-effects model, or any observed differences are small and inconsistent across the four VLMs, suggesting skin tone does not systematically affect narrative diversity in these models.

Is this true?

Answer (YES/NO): NO